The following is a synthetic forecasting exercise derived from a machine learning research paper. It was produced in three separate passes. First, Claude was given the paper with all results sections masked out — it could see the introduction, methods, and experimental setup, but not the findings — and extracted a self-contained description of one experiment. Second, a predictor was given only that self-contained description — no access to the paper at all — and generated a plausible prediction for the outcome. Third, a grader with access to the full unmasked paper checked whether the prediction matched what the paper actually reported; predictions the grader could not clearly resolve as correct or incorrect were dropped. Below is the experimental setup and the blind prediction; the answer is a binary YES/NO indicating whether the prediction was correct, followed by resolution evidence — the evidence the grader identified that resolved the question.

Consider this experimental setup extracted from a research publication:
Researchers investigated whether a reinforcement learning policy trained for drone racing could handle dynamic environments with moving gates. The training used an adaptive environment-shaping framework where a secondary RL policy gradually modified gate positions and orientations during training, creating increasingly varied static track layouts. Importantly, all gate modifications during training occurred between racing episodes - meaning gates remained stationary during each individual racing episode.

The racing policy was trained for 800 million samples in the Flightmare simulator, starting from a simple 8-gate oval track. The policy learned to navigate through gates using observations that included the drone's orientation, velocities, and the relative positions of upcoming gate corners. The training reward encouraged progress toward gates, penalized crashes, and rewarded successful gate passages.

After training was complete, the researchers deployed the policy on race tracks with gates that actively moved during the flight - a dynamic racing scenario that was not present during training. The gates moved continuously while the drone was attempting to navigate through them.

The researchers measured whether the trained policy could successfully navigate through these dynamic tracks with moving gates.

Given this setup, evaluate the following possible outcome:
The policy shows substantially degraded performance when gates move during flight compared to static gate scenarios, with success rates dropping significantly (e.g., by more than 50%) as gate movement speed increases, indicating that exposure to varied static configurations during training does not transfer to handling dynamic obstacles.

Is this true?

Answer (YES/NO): NO